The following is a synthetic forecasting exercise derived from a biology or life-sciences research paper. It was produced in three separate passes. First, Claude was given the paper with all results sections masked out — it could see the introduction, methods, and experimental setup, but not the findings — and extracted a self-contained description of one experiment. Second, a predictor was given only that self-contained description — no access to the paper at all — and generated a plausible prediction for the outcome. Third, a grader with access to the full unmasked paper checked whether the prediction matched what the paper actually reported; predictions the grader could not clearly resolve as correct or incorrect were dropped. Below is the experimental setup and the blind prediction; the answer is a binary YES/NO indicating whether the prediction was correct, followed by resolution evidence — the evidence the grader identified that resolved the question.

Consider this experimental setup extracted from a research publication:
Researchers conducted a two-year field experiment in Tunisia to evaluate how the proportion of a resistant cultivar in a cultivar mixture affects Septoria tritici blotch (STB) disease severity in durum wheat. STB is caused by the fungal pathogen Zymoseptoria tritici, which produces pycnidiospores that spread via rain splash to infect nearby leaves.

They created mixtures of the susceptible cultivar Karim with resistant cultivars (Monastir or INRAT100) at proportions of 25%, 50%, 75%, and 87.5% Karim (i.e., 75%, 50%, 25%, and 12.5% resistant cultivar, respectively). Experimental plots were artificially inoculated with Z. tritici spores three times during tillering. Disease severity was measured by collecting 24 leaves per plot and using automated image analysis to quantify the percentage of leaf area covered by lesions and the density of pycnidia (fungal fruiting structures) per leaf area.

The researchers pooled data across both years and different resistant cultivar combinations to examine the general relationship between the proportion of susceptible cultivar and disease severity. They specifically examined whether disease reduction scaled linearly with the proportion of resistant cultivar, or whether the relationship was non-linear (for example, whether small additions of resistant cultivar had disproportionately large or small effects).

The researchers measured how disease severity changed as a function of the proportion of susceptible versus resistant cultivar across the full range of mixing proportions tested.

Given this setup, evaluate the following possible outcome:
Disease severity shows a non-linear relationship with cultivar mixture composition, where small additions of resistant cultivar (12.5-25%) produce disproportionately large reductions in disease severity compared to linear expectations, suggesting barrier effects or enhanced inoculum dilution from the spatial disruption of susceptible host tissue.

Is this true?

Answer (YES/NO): NO